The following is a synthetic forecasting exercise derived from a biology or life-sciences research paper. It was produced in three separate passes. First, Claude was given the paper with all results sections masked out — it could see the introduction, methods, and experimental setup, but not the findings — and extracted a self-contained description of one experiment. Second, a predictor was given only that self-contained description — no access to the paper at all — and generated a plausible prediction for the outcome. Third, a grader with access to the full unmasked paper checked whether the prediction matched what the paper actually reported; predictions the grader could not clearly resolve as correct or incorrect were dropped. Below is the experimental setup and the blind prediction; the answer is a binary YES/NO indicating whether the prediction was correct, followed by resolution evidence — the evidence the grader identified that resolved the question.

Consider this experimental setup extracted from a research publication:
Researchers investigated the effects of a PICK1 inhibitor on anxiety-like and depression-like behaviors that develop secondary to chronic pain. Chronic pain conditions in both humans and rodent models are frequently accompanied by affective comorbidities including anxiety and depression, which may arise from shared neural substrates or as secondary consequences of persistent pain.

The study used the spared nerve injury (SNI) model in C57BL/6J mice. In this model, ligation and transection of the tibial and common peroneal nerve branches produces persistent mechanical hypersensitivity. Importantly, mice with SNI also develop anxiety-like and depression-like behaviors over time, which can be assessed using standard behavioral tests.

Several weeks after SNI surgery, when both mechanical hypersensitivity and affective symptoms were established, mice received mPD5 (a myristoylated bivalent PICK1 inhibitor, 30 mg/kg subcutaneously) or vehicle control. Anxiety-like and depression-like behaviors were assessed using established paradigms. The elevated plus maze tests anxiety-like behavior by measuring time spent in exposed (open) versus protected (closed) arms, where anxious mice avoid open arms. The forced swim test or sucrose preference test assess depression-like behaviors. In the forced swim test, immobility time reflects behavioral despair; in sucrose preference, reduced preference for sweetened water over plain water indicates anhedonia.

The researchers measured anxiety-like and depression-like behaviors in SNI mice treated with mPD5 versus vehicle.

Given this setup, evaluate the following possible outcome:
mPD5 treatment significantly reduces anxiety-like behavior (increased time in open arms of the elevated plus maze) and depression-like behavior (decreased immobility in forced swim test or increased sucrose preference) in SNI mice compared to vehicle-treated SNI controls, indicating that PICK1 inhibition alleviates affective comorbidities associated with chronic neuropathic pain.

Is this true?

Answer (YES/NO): NO